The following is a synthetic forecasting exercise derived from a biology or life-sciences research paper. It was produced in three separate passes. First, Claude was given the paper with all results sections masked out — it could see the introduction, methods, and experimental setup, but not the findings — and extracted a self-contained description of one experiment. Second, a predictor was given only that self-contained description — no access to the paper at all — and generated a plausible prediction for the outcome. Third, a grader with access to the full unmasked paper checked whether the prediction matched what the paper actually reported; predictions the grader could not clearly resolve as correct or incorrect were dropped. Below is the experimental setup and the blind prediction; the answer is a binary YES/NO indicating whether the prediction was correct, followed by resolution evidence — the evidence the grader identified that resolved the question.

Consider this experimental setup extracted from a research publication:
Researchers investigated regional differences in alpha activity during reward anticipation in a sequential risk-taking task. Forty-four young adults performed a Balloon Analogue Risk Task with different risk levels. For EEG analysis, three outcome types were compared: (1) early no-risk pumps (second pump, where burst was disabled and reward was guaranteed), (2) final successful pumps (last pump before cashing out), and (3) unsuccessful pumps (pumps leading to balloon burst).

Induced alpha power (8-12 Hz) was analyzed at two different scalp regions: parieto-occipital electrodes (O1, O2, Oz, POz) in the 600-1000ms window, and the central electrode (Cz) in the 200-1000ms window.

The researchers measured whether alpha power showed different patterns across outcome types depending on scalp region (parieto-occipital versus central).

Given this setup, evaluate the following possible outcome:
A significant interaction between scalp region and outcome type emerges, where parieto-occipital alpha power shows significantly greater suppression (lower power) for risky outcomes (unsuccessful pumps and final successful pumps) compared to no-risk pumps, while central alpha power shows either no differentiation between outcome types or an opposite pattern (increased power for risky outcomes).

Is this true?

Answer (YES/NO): NO